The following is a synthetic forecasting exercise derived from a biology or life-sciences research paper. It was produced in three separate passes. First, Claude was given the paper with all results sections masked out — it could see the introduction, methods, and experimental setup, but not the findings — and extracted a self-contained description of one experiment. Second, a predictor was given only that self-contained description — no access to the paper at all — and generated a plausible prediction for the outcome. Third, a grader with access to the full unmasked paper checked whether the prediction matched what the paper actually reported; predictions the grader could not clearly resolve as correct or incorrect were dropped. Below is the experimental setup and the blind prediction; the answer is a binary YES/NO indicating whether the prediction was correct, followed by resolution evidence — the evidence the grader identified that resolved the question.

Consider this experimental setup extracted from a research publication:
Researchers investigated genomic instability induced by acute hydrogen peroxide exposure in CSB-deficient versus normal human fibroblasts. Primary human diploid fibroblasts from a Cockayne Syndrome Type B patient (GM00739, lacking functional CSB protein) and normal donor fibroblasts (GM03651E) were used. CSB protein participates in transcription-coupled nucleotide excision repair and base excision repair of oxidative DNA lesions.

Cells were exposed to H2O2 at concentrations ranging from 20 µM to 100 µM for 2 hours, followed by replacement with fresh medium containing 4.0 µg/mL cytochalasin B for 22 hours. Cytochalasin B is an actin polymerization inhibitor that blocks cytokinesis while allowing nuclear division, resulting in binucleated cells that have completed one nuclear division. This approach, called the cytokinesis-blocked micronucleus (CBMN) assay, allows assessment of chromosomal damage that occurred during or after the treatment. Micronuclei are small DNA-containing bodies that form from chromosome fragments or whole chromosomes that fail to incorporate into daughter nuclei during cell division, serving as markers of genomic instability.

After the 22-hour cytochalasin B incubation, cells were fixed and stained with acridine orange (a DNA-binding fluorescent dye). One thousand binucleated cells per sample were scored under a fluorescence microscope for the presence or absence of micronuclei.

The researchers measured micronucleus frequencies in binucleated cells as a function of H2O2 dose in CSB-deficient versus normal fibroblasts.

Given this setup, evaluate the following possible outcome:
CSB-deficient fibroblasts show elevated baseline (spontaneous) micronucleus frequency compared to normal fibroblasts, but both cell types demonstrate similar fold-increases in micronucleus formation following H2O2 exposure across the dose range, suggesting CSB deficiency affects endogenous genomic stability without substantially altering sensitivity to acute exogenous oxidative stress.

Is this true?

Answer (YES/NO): NO